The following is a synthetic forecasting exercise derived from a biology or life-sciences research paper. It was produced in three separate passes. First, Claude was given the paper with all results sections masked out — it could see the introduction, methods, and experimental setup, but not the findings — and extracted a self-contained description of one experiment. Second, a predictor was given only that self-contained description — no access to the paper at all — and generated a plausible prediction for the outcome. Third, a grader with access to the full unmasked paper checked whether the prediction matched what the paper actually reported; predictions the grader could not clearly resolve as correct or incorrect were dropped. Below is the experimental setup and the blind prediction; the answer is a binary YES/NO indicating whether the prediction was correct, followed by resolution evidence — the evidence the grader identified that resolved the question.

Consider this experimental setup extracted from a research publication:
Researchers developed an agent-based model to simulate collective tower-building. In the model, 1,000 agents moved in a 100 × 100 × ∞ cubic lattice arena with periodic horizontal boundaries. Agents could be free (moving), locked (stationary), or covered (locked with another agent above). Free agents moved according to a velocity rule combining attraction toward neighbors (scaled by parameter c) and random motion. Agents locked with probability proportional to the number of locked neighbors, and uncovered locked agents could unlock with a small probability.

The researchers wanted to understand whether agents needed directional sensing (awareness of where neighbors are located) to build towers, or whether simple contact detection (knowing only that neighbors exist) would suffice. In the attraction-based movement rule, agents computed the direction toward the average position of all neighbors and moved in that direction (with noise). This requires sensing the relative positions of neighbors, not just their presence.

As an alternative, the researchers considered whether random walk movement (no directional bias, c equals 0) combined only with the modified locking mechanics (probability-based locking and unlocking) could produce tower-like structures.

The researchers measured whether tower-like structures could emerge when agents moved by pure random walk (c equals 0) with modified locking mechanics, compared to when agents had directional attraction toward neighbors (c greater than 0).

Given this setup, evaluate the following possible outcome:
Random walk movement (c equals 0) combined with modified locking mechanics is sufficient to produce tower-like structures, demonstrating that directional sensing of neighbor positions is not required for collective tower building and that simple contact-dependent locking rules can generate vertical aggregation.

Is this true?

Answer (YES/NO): NO